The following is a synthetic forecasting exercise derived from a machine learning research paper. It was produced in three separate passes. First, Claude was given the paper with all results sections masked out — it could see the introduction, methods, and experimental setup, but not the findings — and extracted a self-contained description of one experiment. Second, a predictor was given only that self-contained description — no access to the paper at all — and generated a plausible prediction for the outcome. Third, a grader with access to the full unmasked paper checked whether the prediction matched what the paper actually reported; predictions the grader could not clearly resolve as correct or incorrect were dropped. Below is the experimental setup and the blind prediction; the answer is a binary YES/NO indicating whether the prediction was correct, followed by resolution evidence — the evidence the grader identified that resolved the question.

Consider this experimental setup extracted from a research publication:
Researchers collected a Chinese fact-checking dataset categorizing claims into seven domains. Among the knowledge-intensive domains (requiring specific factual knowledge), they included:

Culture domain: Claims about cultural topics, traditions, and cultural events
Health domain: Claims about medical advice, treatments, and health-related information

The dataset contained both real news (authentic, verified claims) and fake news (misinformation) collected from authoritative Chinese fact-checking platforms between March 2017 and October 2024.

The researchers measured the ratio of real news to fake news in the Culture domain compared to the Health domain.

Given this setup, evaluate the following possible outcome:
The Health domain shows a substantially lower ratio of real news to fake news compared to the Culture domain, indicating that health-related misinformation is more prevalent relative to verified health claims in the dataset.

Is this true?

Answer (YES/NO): YES